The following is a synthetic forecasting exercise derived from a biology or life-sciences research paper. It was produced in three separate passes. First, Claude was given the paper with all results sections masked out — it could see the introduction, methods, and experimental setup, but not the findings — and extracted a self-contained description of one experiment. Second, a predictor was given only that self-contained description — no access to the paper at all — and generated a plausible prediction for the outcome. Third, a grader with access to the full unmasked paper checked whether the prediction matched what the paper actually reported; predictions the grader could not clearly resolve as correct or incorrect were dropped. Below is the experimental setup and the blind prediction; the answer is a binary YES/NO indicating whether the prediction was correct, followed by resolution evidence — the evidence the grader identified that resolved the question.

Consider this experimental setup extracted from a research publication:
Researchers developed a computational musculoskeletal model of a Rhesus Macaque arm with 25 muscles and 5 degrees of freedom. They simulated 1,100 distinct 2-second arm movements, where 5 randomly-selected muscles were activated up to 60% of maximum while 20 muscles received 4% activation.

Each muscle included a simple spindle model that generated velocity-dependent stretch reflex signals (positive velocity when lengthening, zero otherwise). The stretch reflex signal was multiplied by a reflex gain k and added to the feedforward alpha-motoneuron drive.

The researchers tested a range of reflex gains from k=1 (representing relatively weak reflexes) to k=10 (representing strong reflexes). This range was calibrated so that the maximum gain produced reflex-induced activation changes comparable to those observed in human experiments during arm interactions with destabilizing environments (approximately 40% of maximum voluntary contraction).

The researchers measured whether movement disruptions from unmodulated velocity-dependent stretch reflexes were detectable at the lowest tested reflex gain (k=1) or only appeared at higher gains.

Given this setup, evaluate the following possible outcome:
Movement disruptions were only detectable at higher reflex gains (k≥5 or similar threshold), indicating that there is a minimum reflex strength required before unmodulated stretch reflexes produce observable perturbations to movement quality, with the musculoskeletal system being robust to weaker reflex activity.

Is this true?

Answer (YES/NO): NO